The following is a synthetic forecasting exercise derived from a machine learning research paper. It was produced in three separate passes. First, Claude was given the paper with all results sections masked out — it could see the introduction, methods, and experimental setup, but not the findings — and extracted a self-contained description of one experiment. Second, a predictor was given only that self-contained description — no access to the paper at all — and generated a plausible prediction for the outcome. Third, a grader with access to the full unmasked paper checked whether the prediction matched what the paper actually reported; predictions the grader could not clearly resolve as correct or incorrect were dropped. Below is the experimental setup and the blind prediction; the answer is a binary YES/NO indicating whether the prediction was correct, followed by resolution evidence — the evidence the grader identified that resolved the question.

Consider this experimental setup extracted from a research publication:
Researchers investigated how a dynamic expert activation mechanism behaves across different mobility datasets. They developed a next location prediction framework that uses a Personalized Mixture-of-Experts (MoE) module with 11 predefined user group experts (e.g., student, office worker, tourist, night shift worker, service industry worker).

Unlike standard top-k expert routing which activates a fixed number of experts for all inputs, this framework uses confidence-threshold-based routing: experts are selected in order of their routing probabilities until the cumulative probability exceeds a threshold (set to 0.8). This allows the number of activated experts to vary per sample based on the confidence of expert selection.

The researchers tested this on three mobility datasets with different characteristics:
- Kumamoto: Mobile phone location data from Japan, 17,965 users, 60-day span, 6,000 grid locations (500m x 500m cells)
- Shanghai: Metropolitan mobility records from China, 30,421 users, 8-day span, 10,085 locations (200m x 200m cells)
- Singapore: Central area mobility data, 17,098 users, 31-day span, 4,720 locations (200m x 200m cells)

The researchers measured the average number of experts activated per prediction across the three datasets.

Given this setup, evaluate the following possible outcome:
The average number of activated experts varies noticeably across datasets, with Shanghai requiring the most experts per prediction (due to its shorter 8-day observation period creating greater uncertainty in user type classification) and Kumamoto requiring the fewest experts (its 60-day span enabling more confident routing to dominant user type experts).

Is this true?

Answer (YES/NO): NO